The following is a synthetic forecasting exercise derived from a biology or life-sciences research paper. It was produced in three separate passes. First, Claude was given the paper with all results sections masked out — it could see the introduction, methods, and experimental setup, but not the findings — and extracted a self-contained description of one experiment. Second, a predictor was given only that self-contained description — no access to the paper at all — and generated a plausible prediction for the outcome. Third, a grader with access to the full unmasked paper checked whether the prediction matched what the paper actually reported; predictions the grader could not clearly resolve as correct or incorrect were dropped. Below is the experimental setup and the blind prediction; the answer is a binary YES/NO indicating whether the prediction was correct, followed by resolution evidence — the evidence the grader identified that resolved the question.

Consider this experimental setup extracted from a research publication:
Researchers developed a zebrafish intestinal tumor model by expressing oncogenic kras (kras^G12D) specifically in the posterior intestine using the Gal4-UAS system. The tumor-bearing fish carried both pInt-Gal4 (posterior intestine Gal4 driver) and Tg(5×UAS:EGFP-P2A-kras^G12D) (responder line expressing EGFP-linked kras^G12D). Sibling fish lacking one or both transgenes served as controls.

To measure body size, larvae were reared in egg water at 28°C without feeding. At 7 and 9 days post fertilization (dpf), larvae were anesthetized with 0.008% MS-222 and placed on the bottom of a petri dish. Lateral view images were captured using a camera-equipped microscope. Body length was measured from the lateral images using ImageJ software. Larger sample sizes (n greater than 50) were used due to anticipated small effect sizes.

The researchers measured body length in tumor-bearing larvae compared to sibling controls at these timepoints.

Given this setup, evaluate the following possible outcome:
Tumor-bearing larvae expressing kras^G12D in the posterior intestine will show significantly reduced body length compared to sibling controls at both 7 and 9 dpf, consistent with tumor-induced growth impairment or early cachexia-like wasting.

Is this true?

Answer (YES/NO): YES